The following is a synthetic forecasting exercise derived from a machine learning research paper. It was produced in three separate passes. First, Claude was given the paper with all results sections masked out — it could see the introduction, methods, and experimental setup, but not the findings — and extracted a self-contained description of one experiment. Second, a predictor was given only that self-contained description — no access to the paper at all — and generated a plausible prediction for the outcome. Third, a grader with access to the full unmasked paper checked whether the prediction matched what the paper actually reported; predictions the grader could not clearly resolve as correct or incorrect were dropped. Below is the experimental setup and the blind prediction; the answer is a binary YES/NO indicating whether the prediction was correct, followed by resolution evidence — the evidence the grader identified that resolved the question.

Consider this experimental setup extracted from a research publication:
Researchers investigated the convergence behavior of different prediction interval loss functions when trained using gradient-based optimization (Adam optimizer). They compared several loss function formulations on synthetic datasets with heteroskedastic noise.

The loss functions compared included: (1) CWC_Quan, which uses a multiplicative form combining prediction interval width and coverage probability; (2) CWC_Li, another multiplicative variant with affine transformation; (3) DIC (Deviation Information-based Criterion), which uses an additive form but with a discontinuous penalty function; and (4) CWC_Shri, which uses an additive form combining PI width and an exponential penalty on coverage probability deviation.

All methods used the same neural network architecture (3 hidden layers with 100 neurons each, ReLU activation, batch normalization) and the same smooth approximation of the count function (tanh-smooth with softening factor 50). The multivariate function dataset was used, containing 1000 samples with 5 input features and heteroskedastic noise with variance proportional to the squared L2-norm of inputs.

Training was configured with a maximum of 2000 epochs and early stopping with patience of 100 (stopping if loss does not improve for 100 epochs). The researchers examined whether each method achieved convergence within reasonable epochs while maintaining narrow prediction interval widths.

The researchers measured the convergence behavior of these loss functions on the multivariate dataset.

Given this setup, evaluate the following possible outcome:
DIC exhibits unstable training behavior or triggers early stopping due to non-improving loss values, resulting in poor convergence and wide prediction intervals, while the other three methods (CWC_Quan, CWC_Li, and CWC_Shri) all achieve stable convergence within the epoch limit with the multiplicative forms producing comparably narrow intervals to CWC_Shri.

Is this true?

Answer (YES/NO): NO